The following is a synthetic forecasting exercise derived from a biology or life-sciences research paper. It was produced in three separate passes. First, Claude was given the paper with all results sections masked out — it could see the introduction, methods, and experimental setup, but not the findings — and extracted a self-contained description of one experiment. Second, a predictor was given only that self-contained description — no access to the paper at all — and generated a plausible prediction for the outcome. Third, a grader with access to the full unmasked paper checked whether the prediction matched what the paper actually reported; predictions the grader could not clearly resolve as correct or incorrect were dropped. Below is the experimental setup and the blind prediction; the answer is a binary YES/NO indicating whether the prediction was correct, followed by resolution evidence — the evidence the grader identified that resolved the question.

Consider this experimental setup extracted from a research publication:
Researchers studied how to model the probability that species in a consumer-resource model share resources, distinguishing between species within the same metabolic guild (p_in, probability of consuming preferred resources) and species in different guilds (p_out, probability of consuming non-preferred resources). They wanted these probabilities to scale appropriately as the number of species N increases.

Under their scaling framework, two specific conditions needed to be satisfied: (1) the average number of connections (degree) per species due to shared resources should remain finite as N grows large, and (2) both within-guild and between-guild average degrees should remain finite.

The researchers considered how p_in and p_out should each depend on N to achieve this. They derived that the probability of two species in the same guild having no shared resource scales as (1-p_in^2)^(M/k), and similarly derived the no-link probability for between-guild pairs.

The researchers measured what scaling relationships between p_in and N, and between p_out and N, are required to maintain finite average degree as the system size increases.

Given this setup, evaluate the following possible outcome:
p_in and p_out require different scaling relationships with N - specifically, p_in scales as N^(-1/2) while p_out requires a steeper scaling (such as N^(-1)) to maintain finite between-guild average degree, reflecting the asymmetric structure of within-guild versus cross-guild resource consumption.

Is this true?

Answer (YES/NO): YES